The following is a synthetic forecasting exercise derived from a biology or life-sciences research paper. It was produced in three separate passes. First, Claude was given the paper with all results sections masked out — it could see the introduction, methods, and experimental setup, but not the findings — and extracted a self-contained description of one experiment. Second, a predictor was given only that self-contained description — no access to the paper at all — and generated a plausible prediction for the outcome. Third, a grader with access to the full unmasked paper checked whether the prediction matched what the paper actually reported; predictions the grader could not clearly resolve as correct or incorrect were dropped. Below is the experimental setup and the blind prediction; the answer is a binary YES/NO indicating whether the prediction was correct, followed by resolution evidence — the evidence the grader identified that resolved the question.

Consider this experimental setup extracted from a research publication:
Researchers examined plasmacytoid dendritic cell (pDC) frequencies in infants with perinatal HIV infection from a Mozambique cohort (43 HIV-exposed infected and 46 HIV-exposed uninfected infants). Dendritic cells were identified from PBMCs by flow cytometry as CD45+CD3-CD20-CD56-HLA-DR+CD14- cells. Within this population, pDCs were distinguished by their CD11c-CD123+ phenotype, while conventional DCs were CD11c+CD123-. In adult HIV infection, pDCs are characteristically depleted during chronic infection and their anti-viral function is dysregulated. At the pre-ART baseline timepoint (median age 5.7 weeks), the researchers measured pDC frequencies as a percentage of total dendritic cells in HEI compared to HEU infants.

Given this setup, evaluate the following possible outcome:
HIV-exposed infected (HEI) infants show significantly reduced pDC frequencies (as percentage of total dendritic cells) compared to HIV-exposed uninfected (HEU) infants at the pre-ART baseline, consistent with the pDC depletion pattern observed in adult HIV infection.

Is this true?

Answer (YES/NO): NO